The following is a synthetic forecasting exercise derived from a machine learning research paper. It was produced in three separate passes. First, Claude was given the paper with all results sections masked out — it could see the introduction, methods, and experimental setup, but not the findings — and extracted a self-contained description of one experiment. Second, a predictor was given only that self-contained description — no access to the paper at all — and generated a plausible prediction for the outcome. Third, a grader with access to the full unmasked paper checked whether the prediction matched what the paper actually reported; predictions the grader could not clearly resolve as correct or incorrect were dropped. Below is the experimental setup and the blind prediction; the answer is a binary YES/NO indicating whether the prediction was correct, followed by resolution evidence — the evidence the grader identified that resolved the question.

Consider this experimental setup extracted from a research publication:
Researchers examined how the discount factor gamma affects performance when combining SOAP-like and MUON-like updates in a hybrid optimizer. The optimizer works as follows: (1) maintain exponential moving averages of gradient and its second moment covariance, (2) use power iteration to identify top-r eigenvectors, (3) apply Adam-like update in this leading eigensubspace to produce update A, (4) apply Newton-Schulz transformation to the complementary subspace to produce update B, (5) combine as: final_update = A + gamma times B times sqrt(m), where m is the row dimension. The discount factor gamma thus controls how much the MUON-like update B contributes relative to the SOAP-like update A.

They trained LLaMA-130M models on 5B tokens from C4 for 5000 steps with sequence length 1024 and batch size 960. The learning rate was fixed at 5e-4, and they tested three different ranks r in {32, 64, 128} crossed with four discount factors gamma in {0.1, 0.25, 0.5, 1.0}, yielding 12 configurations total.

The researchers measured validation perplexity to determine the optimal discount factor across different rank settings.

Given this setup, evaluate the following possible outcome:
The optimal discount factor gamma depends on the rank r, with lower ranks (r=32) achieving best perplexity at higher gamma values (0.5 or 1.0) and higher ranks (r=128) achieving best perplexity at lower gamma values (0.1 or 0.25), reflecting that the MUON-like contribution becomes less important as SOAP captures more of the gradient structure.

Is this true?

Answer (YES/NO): YES